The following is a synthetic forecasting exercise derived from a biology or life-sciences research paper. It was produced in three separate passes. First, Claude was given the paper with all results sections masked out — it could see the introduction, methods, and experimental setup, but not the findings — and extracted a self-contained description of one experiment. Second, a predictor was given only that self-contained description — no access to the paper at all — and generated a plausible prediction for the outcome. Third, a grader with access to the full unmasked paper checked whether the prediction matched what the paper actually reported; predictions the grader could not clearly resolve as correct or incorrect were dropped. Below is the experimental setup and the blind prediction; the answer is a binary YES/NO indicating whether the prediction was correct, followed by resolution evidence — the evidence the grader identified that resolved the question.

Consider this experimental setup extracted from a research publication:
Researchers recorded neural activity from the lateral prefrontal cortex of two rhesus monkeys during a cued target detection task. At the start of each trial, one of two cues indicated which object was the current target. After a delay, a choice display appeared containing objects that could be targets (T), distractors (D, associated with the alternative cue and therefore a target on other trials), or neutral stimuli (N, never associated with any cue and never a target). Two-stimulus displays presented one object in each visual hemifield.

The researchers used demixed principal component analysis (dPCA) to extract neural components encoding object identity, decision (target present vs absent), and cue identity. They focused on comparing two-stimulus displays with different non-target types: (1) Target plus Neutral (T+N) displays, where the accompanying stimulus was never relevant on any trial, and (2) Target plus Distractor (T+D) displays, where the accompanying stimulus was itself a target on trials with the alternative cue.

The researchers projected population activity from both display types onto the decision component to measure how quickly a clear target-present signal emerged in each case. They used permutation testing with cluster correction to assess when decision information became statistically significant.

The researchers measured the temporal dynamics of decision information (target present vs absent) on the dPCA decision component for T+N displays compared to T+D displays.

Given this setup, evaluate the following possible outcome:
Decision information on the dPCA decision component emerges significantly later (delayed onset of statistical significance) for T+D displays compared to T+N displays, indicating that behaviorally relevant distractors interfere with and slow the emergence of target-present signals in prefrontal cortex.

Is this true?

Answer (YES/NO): NO